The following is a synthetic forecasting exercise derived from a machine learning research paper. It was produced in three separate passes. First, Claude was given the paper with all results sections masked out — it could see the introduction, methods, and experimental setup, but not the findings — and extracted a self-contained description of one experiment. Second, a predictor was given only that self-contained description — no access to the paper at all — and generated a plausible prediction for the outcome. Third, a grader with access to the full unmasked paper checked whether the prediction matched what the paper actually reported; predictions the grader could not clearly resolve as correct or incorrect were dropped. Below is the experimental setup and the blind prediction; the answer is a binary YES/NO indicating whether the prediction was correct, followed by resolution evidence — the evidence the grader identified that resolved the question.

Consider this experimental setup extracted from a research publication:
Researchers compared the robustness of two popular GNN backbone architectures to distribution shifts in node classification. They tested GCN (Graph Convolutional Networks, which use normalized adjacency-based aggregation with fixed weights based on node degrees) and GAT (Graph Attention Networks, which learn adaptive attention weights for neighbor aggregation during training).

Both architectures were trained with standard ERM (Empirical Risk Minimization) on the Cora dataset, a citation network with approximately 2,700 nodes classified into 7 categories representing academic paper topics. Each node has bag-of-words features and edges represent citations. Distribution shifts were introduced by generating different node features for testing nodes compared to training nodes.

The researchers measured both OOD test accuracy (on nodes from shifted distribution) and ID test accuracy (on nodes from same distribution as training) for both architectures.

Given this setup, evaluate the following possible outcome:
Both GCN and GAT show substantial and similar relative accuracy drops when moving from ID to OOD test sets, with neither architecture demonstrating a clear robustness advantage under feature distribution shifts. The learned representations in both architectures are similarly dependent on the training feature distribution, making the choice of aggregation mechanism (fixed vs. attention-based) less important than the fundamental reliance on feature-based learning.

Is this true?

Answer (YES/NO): NO